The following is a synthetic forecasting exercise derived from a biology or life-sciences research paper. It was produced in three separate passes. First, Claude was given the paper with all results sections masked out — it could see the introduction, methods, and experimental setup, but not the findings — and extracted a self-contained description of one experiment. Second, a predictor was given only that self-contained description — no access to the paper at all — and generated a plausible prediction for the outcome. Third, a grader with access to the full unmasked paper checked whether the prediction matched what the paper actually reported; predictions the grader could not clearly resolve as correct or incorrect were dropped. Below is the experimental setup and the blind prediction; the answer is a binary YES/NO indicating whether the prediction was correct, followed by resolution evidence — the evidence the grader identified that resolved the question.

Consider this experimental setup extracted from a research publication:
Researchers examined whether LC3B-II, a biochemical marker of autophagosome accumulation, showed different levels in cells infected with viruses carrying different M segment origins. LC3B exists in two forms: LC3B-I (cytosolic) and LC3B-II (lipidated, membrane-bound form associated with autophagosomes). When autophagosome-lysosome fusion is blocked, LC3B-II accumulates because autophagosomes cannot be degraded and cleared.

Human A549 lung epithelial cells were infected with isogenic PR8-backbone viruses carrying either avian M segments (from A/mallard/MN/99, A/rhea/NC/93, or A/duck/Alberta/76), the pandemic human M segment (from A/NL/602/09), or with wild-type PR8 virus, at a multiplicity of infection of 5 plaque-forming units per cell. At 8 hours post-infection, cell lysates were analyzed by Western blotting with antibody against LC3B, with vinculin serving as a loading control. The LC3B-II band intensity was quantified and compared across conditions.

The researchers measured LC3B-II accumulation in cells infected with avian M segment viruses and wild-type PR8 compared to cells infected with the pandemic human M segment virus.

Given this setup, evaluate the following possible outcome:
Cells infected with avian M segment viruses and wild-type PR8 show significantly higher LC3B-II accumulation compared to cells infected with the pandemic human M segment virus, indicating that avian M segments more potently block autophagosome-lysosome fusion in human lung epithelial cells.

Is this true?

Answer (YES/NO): YES